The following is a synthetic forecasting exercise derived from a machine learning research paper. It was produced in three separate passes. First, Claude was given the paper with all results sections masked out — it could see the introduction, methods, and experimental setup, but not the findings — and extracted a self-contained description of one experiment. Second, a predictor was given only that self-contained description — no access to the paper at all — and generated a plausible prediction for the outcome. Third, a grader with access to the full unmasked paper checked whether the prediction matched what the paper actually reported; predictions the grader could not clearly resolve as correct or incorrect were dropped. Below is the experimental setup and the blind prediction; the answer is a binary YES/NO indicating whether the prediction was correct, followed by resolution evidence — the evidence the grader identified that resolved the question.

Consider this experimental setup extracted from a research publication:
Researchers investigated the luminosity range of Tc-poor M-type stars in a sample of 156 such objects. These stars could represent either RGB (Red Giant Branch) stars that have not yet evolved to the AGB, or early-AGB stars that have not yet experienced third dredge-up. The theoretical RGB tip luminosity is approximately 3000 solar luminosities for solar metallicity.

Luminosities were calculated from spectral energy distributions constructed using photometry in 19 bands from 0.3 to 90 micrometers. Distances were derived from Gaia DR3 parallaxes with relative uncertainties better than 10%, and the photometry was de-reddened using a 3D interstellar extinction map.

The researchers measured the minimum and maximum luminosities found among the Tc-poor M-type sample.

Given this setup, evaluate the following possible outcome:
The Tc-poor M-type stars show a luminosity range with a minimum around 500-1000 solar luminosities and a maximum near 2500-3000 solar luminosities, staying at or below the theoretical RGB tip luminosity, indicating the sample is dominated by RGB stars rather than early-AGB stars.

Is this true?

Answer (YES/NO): NO